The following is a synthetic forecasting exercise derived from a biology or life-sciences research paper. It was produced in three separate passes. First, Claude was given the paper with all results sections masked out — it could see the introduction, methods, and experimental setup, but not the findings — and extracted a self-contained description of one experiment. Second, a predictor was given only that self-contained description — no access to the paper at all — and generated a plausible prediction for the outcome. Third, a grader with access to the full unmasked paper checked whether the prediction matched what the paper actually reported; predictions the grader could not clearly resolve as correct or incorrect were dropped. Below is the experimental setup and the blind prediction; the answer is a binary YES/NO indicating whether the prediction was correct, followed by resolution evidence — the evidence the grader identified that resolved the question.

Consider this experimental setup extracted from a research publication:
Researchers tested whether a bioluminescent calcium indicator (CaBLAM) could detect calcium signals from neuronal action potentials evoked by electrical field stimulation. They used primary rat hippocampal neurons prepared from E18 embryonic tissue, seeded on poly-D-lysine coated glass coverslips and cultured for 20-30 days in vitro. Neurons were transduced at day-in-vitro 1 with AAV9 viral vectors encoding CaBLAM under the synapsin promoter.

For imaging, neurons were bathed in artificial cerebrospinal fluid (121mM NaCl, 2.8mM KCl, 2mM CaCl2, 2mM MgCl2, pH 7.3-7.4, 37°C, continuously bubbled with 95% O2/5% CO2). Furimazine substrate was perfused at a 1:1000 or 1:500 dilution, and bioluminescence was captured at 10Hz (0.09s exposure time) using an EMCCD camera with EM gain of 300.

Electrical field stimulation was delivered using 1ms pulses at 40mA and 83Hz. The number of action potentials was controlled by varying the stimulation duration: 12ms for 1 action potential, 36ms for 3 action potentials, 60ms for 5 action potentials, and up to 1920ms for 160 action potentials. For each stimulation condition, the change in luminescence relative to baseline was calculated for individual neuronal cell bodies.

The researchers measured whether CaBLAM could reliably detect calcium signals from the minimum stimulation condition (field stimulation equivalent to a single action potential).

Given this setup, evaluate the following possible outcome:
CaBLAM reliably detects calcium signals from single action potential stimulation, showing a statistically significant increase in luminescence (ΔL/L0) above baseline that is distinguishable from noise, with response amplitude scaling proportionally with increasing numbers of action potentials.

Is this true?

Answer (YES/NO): NO